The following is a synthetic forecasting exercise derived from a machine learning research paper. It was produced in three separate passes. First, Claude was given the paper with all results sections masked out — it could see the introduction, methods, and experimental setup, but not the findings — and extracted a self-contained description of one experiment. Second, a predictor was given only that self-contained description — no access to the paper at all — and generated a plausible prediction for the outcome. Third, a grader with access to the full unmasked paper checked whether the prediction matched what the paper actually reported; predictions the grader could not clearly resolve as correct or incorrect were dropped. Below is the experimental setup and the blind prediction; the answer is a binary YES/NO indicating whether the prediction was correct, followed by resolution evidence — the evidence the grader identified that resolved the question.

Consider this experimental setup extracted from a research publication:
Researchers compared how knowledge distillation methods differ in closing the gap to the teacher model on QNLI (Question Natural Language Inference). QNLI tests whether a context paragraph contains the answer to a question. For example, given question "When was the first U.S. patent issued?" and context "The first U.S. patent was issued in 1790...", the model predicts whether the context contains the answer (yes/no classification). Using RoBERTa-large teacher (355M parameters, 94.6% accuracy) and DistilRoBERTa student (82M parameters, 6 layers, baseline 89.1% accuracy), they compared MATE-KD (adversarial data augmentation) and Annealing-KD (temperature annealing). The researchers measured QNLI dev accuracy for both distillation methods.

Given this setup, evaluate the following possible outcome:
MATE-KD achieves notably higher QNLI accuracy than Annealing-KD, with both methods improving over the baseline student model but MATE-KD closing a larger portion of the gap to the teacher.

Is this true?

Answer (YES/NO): YES